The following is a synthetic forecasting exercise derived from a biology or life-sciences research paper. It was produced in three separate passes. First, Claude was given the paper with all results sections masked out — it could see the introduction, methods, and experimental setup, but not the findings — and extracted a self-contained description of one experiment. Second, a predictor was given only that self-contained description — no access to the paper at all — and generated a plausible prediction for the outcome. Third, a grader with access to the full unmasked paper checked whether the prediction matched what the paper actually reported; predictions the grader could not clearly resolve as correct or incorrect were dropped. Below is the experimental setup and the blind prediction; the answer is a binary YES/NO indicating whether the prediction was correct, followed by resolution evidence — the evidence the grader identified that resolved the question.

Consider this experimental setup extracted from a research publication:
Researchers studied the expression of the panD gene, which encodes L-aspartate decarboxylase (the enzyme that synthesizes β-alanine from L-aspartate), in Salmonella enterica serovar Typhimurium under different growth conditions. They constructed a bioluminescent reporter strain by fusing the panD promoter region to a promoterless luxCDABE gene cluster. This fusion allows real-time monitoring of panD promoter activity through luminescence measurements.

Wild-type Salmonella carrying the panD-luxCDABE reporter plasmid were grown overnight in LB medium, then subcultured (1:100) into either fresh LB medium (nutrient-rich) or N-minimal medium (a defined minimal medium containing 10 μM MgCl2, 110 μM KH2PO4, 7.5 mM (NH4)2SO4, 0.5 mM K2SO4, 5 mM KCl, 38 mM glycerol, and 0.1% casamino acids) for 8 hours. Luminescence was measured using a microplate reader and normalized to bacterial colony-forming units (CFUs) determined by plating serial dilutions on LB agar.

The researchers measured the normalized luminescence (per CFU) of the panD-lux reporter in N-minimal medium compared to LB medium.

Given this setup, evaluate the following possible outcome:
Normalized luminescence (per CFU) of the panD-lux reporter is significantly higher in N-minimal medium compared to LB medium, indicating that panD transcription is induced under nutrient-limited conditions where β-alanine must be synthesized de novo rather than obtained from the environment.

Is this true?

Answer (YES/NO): YES